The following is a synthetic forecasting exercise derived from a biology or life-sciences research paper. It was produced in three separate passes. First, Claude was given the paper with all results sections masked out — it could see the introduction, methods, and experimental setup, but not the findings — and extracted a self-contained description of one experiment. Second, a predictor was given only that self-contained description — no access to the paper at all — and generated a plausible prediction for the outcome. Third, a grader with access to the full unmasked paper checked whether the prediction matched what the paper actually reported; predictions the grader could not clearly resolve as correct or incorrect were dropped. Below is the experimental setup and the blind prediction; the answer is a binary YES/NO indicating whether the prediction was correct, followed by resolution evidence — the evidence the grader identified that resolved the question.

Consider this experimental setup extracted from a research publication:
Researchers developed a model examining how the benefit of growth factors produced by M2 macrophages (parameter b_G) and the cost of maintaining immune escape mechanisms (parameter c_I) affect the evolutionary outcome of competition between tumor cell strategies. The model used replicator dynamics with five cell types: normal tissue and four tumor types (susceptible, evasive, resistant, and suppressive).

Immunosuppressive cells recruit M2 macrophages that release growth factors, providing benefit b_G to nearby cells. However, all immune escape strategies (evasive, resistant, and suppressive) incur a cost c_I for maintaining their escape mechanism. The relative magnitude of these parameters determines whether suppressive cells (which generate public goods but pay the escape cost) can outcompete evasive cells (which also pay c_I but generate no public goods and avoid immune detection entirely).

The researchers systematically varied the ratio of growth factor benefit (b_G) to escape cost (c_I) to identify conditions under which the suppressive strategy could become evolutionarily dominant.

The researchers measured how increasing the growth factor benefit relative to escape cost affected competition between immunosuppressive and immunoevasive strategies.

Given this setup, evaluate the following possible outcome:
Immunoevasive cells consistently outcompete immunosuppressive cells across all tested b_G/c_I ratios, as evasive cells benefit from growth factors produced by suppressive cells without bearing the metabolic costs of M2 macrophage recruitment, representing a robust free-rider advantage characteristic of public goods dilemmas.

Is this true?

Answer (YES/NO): NO